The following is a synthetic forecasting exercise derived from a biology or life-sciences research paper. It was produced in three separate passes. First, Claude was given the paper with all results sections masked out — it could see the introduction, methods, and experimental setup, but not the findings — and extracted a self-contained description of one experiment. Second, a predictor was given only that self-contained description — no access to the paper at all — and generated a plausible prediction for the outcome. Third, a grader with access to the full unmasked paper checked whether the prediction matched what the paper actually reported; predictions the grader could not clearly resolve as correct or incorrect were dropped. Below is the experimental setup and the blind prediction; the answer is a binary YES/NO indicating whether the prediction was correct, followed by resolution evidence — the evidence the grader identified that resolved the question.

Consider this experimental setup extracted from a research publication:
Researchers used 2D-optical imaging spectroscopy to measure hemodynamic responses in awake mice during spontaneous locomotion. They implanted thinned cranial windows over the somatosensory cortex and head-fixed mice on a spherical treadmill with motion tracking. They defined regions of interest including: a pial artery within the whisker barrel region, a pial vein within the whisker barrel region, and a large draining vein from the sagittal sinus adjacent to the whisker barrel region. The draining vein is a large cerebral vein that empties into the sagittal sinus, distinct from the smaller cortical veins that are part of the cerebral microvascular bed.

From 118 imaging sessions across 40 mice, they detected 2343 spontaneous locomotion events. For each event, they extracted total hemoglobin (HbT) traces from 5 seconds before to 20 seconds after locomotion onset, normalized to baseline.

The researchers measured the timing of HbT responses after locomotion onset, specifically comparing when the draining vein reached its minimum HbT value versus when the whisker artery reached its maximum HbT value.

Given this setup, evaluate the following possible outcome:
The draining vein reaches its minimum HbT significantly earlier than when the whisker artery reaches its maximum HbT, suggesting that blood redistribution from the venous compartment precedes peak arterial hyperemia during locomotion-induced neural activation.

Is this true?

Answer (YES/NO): YES